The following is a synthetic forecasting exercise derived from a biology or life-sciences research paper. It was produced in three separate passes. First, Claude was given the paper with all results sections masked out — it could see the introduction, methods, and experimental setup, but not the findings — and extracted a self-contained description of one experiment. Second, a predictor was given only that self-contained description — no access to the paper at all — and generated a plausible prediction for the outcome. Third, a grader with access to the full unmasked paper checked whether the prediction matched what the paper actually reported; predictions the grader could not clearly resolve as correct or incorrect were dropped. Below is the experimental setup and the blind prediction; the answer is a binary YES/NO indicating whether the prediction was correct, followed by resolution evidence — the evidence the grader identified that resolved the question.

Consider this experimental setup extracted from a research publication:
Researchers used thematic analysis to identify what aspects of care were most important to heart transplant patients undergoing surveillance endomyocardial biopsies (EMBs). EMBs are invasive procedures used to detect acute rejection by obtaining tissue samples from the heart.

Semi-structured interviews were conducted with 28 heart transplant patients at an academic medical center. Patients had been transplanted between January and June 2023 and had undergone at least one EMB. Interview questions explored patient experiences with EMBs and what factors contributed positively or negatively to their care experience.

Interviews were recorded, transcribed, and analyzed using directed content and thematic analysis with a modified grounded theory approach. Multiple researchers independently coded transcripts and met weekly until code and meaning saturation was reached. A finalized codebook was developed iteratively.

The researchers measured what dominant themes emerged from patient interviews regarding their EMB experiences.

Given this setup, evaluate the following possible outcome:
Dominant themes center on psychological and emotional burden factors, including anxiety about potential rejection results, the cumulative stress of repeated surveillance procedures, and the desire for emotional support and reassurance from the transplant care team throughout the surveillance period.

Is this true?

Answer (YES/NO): NO